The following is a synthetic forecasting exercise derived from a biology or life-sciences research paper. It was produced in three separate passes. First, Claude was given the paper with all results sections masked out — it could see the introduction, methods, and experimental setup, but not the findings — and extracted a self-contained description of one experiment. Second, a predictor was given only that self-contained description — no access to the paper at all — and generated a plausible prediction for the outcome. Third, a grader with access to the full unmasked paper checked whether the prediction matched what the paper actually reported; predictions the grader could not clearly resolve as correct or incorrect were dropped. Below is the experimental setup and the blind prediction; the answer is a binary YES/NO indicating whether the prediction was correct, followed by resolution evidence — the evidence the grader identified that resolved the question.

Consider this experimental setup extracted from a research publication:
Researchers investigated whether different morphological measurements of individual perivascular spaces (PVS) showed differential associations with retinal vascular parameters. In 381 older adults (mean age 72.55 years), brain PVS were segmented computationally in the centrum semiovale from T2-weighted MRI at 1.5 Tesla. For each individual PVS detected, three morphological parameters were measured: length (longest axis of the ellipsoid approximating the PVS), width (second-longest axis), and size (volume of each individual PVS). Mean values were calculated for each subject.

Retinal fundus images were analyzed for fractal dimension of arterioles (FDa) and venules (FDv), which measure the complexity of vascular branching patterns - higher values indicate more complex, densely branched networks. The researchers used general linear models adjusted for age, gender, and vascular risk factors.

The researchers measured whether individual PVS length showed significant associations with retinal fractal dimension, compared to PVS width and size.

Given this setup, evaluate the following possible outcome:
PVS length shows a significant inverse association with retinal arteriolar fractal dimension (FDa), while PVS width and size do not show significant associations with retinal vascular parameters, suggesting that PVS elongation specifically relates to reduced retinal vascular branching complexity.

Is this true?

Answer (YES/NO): NO